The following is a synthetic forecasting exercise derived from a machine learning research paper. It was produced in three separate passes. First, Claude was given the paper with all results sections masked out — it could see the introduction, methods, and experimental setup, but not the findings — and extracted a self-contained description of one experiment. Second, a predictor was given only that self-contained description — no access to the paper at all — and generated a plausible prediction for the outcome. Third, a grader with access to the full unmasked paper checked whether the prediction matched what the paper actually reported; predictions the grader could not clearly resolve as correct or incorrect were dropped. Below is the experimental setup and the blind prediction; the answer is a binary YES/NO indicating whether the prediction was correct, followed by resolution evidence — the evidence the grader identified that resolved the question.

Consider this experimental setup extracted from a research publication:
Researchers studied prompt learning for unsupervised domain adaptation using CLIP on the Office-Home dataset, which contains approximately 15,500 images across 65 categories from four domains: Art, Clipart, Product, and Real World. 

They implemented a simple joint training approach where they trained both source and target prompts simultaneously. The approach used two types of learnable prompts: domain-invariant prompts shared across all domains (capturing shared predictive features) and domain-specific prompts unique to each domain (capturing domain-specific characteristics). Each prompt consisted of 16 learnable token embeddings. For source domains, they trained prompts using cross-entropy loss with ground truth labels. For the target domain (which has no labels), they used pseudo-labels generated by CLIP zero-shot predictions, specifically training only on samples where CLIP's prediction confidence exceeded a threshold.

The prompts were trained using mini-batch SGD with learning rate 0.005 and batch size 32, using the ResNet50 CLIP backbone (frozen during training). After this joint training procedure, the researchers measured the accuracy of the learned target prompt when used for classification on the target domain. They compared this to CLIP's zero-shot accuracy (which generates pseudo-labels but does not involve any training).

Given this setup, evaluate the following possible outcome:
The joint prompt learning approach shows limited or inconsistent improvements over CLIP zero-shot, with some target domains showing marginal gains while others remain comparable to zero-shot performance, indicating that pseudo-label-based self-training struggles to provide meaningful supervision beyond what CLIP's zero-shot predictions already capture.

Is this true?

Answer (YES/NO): NO